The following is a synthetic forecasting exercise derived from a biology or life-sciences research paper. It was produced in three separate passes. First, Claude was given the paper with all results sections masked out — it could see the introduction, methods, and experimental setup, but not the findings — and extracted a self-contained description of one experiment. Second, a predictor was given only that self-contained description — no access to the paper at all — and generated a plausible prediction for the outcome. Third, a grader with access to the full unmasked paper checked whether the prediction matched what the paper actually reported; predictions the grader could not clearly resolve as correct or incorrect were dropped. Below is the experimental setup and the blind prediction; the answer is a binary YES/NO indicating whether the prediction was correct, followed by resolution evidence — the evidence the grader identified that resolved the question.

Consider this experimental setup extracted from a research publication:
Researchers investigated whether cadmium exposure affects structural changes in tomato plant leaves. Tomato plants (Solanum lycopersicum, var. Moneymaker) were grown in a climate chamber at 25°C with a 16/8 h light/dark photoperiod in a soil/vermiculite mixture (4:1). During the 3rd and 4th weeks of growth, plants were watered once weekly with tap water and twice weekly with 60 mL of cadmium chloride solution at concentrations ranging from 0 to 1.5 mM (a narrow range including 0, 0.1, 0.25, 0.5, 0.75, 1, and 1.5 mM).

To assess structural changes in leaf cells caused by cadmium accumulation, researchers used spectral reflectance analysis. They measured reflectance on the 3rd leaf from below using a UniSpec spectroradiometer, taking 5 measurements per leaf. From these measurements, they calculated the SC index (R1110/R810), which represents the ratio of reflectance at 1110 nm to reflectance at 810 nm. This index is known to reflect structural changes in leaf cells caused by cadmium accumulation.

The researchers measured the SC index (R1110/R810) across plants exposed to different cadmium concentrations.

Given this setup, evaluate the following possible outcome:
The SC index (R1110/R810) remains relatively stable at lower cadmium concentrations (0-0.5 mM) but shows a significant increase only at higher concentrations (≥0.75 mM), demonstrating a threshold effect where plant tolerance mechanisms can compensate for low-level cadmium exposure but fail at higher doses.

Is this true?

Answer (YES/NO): NO